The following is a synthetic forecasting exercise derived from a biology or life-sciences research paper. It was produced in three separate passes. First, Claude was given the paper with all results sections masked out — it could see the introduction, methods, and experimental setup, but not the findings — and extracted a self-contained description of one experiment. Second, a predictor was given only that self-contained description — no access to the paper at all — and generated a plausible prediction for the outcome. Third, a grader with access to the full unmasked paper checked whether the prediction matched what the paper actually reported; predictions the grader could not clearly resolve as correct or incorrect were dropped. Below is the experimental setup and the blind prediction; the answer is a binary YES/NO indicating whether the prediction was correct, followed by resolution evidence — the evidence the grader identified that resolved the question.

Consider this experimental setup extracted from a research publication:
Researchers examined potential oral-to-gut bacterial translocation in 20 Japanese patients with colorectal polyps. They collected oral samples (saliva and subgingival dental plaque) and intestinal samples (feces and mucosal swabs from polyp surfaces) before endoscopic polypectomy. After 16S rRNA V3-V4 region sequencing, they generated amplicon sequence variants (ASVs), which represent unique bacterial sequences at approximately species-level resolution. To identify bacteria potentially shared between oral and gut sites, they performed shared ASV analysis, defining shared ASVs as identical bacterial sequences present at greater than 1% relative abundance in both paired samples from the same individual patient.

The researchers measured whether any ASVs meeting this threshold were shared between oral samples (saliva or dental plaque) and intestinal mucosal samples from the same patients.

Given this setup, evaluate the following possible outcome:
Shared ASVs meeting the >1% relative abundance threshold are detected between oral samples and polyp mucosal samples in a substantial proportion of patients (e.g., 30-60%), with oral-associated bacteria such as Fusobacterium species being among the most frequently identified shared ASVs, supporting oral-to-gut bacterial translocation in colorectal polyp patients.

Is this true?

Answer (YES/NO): NO